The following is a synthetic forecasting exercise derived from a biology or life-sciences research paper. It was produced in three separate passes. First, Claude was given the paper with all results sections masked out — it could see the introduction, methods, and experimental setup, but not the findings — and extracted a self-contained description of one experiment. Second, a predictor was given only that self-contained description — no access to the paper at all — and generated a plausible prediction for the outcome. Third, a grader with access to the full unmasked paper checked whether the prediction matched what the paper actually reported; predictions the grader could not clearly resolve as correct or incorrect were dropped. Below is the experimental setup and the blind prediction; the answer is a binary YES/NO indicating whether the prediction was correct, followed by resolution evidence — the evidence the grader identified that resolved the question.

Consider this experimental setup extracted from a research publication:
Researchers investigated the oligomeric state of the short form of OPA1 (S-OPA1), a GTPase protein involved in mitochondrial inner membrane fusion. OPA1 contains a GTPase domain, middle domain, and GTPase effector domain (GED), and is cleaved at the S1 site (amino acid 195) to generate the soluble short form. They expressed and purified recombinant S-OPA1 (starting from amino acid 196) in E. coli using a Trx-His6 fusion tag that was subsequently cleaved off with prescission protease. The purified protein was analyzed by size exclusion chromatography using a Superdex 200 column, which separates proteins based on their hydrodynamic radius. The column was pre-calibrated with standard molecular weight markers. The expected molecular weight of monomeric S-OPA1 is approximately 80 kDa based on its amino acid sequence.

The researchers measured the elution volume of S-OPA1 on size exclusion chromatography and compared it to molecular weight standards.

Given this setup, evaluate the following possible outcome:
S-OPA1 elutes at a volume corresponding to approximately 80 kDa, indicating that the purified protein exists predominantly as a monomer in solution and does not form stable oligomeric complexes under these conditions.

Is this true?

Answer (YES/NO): NO